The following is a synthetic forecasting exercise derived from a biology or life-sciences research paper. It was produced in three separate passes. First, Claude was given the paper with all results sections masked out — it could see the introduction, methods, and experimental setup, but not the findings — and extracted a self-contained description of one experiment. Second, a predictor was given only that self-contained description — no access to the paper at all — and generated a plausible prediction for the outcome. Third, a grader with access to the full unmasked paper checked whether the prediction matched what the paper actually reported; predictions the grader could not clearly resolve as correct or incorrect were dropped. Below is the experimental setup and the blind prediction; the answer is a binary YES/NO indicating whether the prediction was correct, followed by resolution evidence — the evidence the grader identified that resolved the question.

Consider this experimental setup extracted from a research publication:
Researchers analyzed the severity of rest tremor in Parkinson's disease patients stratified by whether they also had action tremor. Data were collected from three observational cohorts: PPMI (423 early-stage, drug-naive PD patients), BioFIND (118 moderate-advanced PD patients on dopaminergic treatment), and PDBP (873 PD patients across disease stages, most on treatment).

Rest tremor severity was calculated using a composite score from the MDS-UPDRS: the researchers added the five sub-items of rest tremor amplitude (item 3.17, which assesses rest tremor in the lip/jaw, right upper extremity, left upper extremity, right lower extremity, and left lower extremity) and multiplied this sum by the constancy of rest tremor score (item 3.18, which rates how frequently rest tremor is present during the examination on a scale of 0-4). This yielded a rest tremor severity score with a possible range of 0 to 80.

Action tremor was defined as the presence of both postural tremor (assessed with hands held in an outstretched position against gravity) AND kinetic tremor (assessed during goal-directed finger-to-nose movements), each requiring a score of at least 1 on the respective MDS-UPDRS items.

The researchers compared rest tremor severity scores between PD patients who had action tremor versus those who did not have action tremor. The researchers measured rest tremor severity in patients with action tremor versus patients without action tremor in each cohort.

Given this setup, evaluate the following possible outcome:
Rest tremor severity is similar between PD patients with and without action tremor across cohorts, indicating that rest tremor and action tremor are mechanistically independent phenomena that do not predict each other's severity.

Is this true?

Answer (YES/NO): NO